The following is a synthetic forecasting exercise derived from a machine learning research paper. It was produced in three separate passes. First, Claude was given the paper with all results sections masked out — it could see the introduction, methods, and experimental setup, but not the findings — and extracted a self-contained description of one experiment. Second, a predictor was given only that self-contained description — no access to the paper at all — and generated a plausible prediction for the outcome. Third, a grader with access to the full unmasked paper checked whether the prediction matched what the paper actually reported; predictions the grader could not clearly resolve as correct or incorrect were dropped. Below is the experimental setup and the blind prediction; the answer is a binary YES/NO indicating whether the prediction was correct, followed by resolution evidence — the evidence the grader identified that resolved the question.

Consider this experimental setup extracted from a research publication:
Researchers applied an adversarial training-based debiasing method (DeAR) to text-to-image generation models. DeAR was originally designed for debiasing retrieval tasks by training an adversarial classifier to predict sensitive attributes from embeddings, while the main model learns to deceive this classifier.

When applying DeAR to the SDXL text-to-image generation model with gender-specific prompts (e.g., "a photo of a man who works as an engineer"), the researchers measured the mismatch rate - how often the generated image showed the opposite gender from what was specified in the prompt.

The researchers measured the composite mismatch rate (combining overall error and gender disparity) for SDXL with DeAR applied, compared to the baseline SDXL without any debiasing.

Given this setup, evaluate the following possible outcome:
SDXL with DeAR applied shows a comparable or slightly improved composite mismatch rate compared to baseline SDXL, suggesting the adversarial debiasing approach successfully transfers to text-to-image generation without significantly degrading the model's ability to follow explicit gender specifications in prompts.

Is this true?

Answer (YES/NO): NO